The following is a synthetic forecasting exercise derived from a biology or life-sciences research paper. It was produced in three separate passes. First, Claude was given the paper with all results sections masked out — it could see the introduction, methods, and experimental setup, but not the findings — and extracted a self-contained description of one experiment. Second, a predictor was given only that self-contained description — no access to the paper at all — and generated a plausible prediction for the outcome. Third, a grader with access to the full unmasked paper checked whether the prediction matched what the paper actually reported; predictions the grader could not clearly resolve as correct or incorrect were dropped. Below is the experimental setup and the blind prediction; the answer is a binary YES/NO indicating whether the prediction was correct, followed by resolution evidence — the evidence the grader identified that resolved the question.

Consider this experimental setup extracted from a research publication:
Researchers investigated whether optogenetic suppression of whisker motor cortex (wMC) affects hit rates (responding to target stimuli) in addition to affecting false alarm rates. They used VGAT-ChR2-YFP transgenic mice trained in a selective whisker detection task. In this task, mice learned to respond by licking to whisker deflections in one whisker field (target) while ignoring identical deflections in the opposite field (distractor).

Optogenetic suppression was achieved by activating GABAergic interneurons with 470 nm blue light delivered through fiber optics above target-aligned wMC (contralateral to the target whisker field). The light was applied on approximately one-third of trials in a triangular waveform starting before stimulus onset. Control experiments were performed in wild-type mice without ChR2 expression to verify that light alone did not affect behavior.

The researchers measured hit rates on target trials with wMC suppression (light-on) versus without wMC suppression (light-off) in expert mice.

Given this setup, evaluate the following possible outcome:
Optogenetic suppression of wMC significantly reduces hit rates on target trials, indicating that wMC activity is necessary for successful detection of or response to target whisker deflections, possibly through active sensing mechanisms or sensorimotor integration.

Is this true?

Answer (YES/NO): NO